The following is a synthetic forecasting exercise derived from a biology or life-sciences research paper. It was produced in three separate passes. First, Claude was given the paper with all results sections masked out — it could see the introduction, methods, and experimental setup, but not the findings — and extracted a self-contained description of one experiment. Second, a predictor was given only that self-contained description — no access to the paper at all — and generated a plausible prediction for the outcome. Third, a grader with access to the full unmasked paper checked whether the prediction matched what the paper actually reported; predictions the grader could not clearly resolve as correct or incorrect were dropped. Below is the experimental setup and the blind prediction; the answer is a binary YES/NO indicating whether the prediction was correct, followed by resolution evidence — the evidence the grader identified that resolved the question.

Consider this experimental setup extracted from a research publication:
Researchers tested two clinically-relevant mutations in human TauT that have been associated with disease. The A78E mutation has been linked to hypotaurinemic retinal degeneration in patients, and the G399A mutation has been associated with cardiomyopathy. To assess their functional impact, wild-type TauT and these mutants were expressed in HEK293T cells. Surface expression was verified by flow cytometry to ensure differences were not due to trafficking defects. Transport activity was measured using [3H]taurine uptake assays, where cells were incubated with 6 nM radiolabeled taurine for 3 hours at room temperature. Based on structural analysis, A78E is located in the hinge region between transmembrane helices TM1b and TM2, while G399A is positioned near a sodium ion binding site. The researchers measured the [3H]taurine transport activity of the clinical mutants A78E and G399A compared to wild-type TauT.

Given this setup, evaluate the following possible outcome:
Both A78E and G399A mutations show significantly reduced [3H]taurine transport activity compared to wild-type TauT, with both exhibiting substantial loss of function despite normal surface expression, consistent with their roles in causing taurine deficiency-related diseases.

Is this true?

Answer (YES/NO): YES